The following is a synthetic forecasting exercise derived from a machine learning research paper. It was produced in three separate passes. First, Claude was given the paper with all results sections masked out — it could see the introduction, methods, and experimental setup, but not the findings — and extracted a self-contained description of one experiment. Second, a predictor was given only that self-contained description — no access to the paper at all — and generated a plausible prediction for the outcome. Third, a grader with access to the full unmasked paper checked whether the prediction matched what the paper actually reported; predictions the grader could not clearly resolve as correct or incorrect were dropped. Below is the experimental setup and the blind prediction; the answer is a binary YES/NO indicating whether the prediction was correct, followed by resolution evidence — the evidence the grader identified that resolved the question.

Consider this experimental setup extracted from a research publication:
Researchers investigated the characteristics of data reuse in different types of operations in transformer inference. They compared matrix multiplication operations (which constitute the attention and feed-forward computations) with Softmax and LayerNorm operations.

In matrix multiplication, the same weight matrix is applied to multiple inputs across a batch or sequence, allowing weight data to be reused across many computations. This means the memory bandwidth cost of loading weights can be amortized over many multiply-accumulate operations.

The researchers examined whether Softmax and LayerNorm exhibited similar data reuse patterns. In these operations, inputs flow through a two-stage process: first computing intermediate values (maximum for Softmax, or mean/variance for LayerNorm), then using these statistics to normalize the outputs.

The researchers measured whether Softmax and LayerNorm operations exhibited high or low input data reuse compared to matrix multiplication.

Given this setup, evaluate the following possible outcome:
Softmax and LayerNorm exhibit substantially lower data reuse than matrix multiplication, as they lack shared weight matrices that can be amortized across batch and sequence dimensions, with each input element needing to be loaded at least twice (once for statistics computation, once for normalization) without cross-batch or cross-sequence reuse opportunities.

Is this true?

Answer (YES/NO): YES